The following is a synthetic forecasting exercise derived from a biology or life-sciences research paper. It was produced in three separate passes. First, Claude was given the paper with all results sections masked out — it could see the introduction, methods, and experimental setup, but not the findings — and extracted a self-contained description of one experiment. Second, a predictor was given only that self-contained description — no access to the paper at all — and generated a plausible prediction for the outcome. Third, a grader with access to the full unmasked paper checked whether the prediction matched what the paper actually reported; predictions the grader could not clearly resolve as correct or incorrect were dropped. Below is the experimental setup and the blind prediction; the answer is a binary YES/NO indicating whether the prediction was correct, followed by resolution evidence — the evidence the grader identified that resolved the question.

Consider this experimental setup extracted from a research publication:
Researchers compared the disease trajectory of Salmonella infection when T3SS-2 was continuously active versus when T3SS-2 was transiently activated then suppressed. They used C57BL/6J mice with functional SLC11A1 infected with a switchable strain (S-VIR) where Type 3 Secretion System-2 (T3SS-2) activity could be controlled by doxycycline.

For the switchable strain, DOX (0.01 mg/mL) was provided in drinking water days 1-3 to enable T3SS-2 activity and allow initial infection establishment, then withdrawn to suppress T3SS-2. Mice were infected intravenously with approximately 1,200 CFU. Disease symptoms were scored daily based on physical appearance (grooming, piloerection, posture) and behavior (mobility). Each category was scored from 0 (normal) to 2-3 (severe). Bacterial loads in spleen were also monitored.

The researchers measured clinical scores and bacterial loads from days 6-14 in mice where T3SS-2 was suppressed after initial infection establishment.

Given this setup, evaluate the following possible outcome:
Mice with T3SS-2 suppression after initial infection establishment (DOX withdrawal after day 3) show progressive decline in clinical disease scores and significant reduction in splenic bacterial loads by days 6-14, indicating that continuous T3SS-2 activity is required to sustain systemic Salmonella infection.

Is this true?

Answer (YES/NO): NO